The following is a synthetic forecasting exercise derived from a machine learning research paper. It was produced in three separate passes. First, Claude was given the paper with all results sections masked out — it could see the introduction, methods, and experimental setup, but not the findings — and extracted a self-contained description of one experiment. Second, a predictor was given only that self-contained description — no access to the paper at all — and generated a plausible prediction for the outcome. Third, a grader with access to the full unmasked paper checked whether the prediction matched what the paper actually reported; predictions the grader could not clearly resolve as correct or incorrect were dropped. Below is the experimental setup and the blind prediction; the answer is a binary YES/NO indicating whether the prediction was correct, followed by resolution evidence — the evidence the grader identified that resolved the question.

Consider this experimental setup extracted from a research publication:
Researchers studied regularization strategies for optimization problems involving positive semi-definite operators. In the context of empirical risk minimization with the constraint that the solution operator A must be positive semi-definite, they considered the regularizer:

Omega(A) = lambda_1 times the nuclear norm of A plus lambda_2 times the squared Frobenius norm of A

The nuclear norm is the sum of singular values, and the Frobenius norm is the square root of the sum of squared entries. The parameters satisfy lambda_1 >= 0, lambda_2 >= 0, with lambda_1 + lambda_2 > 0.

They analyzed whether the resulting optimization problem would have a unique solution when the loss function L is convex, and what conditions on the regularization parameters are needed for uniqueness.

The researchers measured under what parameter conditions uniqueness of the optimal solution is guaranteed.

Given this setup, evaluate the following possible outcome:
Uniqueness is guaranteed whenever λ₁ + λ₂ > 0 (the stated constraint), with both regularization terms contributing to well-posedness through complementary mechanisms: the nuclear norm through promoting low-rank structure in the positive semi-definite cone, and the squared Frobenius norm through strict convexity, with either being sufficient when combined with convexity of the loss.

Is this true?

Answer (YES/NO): NO